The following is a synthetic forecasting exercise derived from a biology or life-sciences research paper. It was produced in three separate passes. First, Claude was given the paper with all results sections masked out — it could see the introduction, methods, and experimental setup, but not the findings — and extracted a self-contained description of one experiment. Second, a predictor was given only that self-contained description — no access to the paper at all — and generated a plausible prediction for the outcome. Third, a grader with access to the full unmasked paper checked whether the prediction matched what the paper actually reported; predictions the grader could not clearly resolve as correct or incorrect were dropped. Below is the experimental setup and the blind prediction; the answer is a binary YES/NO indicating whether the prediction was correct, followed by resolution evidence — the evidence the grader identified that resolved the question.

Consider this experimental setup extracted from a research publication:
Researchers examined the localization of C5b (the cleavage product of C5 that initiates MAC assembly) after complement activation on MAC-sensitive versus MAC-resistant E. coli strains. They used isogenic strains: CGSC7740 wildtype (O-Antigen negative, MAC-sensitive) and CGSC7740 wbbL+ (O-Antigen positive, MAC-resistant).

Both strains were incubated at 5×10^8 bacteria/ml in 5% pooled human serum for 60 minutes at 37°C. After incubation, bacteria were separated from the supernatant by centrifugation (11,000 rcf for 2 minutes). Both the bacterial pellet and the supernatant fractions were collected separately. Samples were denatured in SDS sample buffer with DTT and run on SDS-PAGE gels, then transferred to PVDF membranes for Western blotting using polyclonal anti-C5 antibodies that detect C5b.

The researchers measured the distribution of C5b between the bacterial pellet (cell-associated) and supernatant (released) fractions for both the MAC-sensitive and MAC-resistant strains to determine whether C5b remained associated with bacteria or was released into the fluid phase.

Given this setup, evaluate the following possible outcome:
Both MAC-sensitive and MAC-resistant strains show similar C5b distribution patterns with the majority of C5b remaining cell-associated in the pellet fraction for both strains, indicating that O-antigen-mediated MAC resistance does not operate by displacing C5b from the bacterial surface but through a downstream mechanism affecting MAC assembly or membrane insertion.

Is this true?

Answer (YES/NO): NO